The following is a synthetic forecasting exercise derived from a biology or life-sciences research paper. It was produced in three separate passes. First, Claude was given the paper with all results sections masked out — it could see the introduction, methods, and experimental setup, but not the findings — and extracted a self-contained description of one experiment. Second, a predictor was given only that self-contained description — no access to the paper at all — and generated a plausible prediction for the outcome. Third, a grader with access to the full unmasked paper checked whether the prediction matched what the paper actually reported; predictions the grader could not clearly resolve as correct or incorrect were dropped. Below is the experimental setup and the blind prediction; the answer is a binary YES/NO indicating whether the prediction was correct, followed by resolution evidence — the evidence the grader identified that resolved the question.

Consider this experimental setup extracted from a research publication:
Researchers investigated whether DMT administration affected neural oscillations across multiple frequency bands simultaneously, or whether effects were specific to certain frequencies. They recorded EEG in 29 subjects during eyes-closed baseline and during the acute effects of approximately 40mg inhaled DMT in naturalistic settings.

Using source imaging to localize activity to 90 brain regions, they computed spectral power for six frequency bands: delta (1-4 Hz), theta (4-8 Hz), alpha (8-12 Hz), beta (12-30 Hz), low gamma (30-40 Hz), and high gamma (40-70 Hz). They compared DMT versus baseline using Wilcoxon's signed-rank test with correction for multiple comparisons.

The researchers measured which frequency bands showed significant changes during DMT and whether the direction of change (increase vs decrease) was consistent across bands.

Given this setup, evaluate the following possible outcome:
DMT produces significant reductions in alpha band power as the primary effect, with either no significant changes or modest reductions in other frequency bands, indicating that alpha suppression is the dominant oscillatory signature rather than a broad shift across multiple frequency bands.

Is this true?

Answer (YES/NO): NO